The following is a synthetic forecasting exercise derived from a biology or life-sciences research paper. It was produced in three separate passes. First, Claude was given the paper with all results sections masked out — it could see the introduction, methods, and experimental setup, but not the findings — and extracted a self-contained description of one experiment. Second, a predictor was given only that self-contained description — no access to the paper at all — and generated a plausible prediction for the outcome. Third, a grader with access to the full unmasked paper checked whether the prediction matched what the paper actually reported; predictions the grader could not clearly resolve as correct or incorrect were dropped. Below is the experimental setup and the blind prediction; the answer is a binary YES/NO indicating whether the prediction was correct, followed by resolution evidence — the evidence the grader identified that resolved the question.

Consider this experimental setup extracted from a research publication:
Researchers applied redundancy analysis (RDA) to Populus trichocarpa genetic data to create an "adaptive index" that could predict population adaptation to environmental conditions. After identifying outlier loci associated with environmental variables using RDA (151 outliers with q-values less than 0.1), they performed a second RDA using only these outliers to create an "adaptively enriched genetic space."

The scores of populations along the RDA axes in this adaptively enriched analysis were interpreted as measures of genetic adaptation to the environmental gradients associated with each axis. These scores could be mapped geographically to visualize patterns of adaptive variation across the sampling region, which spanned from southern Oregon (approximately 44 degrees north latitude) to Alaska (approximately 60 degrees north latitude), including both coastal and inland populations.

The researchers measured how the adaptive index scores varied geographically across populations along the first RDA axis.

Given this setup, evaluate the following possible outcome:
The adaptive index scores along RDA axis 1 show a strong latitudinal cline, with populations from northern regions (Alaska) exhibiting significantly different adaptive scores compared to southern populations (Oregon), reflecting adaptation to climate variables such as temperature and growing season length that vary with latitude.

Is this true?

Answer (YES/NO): NO